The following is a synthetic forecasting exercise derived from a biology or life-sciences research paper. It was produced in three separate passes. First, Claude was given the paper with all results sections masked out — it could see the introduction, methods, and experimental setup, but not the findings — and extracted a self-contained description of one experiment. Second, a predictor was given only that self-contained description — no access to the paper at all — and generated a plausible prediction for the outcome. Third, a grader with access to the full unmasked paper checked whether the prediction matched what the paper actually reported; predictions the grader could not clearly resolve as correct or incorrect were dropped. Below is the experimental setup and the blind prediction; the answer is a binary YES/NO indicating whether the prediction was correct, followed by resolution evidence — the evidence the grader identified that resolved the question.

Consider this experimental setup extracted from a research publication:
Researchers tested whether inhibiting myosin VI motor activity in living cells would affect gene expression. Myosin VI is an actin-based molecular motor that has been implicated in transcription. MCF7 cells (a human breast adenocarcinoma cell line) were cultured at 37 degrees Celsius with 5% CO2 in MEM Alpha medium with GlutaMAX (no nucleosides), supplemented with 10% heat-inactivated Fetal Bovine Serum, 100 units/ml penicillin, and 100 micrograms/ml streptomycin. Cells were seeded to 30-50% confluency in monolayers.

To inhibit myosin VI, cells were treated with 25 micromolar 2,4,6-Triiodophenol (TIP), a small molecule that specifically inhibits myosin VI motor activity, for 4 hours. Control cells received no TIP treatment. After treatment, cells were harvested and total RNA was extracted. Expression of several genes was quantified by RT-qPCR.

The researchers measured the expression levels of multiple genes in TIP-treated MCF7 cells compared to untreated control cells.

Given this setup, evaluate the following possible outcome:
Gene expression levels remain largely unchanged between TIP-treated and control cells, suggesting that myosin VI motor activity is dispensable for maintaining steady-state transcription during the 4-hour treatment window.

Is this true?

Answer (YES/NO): NO